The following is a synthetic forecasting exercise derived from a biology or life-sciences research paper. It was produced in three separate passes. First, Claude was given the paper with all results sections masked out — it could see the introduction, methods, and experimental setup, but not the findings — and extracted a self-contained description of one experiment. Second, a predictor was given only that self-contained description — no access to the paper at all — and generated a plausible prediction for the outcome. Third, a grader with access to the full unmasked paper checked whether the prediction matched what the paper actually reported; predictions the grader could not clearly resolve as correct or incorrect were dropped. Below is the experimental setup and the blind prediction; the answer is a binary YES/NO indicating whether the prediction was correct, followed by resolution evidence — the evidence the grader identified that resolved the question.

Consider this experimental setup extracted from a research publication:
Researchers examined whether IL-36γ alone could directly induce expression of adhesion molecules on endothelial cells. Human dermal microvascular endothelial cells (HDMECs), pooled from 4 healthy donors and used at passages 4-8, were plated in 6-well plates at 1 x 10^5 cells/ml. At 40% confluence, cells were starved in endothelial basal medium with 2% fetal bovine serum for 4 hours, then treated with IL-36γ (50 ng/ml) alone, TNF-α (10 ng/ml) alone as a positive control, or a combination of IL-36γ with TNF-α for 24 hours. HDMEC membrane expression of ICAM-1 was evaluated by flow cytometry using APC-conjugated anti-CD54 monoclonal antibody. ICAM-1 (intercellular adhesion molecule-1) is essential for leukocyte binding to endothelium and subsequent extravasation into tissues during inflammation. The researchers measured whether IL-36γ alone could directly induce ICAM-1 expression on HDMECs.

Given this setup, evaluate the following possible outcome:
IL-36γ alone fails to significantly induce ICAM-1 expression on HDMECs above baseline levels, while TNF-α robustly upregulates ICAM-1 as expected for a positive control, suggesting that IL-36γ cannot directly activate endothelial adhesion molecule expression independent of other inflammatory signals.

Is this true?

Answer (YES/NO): YES